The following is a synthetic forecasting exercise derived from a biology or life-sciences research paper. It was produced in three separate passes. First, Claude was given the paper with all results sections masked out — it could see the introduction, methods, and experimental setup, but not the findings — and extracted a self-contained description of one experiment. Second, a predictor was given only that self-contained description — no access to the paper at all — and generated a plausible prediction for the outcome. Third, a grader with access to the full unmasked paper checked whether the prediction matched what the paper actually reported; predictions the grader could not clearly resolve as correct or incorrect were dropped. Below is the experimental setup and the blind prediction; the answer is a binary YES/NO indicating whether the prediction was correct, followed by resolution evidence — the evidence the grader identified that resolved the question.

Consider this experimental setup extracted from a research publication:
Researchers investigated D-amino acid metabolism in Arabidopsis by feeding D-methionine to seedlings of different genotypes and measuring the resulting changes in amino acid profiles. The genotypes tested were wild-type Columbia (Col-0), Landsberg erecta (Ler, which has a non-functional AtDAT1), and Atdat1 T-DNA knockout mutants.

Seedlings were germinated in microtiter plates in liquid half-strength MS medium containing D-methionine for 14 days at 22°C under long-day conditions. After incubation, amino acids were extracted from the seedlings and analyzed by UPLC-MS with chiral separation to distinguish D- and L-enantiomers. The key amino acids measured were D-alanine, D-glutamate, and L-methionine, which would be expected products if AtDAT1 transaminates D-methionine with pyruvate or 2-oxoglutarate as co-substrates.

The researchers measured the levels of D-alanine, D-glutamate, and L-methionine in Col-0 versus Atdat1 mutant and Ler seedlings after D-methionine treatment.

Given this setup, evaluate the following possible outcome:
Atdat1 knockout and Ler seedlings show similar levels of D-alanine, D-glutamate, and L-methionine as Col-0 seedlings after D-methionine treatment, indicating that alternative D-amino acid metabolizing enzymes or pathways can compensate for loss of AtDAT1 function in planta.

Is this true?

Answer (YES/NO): NO